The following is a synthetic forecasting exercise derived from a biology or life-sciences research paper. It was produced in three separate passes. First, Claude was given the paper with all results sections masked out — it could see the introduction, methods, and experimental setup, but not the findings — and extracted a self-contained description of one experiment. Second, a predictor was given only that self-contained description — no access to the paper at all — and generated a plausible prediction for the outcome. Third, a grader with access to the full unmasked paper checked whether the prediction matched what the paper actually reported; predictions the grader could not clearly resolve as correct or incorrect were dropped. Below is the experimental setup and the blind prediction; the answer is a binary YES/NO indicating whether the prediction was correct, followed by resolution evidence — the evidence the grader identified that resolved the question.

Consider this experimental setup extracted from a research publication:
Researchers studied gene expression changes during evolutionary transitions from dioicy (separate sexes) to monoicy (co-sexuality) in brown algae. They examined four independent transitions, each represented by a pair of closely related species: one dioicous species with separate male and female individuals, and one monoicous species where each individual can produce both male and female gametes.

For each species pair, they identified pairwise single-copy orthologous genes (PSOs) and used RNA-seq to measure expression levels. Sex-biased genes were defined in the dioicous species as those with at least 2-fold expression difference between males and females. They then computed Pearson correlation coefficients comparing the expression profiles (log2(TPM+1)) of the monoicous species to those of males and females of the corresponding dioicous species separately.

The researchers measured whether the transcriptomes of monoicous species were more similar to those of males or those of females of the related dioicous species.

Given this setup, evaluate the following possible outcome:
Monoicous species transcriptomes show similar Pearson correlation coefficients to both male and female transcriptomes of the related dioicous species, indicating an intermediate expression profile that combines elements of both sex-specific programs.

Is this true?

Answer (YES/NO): NO